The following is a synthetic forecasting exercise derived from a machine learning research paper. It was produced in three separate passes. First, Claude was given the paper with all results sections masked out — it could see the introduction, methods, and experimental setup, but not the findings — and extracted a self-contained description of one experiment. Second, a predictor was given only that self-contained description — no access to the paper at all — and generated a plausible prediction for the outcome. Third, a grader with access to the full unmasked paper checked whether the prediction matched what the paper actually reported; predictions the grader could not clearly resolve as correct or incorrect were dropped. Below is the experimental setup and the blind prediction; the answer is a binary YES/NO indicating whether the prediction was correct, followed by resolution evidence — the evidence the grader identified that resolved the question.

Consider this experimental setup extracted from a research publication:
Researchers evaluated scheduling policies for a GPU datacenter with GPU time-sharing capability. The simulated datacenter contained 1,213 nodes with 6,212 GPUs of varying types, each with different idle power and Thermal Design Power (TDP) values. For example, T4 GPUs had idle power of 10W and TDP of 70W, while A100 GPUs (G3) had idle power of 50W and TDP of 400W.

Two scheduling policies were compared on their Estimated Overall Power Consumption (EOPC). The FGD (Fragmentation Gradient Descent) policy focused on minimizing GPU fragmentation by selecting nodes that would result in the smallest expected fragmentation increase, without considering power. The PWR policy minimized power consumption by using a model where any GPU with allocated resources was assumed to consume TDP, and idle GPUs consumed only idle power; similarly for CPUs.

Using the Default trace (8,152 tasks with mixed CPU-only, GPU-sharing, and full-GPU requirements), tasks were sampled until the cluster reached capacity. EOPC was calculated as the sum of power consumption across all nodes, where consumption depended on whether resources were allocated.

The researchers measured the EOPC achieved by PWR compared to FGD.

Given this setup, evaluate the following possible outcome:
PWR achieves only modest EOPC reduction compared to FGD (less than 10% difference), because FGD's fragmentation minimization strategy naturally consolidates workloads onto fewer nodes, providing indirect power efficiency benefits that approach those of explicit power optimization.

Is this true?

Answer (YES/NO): NO